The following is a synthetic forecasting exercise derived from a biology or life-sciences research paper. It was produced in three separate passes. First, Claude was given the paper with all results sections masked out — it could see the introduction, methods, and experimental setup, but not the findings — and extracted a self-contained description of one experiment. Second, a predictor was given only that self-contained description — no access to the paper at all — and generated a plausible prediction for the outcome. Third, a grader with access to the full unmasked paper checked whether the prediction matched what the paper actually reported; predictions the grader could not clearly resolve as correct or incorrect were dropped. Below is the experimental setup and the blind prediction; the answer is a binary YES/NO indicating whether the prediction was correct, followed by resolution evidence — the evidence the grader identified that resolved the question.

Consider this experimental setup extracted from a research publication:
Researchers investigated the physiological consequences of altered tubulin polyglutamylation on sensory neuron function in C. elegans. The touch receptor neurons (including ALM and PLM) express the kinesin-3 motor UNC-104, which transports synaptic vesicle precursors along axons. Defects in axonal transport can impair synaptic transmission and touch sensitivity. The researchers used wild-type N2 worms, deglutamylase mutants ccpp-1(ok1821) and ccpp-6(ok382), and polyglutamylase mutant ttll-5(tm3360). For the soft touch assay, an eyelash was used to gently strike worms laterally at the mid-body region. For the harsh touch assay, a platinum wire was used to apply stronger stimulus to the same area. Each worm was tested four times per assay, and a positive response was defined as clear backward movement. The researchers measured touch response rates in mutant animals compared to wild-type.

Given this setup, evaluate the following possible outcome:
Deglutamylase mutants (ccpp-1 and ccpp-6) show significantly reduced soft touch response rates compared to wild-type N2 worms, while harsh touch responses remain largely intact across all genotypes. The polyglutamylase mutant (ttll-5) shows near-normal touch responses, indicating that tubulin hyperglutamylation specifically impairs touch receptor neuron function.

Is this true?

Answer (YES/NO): NO